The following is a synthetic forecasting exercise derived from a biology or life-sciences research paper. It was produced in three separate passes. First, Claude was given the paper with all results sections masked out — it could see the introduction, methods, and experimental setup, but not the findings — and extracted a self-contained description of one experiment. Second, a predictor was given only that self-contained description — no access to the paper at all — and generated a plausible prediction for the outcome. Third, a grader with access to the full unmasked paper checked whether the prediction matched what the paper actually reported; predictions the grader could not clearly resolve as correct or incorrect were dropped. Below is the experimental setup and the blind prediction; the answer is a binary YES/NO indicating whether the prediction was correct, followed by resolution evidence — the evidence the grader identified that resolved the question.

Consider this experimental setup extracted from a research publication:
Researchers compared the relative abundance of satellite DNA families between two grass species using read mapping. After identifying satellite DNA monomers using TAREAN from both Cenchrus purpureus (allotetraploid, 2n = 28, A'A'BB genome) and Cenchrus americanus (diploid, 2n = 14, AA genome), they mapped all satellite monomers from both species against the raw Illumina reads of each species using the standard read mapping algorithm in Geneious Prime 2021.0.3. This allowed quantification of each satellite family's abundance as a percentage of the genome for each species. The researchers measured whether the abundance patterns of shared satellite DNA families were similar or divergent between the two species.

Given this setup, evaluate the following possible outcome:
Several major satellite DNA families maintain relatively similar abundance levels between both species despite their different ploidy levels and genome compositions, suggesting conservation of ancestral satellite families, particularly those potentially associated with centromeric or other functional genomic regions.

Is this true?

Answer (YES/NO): YES